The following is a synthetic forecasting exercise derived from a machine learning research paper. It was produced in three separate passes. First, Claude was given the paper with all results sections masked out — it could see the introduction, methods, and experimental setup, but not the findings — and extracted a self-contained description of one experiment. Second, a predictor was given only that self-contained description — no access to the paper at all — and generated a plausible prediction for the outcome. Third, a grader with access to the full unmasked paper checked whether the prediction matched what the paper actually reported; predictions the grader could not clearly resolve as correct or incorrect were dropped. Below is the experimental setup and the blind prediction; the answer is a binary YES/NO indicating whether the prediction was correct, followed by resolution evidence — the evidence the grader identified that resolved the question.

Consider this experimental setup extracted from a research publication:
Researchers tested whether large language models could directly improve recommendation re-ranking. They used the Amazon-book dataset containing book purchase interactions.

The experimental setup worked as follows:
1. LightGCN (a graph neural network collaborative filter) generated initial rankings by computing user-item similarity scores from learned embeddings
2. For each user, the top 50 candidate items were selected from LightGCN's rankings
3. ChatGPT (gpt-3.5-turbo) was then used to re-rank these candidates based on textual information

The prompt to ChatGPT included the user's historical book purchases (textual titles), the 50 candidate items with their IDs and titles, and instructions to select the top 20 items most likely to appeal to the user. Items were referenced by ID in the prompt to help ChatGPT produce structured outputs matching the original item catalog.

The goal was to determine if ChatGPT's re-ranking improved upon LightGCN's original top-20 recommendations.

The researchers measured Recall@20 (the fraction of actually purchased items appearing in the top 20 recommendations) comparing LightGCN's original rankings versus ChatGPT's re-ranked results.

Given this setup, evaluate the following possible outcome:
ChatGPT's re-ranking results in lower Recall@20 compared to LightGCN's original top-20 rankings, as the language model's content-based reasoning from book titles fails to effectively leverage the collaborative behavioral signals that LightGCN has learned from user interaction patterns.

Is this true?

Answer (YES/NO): YES